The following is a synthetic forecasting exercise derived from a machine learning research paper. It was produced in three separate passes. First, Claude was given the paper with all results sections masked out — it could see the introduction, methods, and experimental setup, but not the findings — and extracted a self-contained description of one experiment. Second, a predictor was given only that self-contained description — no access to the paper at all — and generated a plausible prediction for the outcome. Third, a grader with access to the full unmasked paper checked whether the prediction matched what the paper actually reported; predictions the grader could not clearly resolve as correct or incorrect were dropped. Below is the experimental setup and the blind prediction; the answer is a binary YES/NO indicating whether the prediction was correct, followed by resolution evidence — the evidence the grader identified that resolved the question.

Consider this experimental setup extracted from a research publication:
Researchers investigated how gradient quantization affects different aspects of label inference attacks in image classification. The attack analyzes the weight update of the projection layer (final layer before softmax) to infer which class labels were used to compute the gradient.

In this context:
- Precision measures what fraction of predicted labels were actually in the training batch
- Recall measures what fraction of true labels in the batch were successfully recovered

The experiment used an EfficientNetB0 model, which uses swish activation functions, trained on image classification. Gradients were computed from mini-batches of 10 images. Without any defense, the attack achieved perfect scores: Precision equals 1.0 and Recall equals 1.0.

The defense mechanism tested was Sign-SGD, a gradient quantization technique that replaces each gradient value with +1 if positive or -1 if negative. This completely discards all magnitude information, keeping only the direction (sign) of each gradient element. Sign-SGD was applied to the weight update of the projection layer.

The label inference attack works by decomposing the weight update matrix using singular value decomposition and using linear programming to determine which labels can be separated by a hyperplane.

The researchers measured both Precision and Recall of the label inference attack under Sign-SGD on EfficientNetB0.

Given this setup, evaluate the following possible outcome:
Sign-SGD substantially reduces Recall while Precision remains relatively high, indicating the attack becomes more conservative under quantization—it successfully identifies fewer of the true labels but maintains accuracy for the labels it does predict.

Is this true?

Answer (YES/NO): NO